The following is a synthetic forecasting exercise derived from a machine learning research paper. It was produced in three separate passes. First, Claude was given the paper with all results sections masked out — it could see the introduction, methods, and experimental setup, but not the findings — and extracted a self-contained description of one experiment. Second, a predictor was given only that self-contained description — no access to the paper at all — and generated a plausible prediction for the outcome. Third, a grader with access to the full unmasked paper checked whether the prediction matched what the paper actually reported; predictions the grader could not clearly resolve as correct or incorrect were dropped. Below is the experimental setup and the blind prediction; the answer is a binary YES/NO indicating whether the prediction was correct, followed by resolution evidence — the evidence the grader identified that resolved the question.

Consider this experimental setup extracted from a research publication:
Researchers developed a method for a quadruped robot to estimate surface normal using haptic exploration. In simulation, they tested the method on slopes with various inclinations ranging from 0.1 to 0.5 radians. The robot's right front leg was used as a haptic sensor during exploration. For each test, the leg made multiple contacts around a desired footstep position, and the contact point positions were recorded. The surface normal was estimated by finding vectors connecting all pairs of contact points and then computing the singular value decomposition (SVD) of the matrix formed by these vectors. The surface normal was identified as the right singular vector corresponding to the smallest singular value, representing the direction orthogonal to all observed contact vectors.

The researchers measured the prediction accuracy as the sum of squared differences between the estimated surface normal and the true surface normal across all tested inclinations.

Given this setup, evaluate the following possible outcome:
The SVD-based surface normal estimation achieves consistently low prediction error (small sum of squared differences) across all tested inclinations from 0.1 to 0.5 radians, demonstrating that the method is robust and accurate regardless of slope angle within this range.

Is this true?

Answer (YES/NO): YES